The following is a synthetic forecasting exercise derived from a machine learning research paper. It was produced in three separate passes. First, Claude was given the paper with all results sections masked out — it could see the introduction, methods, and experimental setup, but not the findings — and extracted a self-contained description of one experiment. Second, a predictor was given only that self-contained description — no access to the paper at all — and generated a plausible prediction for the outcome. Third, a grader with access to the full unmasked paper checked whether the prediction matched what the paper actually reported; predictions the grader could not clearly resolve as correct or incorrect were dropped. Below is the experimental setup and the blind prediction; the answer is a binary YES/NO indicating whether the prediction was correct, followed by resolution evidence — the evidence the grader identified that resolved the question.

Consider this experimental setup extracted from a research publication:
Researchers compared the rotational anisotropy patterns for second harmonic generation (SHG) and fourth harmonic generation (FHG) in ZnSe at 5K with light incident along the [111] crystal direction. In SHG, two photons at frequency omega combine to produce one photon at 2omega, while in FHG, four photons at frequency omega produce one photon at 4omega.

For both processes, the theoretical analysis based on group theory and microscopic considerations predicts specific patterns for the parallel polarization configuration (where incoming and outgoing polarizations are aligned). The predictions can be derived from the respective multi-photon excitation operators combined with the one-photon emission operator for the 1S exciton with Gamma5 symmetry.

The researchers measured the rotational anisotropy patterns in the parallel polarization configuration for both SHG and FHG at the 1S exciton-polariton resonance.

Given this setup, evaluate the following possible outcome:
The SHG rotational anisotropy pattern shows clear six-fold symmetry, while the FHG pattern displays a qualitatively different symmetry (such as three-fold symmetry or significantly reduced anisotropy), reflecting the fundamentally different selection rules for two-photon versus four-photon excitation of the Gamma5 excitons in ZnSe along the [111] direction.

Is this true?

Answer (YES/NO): NO